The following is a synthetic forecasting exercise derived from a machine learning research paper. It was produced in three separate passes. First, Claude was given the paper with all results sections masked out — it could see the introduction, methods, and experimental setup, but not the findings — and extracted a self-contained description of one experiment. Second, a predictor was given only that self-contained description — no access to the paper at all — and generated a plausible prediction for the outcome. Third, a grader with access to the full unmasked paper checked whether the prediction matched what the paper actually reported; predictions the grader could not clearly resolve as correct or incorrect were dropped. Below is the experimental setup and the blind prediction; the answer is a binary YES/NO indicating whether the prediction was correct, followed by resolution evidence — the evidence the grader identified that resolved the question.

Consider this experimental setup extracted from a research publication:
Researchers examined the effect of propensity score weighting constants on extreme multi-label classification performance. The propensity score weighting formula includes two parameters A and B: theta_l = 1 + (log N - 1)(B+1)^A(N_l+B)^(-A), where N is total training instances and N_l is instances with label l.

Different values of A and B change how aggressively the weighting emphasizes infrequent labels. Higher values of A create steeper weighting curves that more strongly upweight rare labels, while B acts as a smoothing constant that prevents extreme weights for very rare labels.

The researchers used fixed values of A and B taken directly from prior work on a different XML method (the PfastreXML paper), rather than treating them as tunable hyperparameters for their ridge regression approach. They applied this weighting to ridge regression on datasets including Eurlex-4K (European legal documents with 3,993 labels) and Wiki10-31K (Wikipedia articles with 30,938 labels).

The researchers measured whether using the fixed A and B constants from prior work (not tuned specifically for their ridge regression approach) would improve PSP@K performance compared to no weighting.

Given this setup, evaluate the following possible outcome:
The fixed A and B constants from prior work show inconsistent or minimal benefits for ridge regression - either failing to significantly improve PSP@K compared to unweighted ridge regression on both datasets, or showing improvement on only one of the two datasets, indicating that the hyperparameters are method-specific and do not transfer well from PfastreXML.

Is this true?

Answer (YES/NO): NO